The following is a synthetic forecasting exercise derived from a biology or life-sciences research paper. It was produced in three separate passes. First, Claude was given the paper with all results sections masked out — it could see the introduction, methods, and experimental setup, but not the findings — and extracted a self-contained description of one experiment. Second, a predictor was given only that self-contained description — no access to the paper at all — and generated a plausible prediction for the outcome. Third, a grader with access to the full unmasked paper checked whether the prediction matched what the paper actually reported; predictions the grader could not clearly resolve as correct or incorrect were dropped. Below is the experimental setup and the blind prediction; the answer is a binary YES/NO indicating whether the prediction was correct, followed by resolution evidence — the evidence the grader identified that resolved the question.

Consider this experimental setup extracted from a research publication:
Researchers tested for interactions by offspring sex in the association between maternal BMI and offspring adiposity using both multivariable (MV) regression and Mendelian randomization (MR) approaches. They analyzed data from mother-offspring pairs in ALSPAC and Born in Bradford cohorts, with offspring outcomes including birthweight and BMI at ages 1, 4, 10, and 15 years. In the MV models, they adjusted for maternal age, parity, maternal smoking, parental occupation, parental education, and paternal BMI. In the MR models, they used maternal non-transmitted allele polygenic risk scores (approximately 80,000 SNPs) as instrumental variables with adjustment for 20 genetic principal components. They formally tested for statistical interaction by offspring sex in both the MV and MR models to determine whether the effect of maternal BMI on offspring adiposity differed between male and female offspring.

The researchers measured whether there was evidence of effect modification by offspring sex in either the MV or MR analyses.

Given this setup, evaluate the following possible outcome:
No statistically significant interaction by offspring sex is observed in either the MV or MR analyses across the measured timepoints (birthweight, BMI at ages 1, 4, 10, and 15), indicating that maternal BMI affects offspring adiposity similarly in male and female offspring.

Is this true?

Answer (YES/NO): YES